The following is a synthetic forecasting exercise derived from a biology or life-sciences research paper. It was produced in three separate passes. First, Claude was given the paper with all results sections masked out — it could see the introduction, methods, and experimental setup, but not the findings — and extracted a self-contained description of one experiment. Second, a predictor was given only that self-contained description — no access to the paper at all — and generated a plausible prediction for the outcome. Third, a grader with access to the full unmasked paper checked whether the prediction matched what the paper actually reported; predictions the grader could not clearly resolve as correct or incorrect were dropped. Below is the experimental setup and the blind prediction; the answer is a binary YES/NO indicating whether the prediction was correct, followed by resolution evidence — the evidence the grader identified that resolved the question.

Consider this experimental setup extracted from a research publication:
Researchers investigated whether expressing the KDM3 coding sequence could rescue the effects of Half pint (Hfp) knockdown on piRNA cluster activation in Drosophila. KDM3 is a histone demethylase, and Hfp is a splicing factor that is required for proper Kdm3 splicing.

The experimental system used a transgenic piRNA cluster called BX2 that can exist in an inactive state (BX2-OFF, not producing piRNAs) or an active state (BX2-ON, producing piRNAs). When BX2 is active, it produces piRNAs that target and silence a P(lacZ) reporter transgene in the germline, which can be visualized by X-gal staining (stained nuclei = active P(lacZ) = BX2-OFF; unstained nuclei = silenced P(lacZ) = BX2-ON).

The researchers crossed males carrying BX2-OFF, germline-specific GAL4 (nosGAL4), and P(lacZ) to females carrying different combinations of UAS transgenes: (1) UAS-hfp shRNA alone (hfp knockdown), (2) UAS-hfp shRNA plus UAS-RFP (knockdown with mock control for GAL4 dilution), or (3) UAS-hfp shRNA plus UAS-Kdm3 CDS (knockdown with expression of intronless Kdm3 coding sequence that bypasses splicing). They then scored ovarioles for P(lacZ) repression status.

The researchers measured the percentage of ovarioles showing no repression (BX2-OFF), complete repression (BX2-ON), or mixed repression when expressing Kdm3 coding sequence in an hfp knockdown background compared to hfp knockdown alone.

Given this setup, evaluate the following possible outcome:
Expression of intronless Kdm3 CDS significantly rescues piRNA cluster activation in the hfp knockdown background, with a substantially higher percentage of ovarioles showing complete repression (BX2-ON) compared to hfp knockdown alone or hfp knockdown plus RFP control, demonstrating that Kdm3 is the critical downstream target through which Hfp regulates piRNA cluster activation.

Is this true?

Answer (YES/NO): NO